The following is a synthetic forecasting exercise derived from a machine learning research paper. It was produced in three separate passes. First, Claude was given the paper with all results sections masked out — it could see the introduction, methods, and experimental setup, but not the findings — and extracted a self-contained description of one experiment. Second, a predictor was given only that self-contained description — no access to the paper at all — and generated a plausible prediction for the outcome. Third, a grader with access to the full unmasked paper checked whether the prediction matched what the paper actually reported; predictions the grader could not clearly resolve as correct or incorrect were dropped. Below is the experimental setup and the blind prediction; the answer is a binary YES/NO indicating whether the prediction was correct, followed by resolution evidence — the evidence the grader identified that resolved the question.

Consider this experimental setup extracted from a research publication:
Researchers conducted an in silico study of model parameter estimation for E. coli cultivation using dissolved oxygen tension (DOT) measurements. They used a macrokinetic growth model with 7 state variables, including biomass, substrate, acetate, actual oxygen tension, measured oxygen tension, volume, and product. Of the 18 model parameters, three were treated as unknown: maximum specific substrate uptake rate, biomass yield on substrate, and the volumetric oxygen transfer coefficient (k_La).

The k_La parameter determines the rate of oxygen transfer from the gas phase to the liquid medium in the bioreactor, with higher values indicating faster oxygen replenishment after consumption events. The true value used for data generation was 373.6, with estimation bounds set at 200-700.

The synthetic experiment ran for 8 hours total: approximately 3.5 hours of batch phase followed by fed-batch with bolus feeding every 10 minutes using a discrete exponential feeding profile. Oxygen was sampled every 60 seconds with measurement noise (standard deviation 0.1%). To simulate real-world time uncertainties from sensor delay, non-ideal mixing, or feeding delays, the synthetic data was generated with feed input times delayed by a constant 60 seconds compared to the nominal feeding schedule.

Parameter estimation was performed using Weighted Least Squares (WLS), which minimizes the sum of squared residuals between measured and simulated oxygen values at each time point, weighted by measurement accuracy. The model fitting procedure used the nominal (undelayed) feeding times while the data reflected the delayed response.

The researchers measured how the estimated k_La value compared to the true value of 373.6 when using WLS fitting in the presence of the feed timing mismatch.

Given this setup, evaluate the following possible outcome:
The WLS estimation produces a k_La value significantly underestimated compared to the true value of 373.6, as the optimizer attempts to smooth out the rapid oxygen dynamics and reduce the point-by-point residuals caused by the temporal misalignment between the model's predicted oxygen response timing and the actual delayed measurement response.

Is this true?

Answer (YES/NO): NO